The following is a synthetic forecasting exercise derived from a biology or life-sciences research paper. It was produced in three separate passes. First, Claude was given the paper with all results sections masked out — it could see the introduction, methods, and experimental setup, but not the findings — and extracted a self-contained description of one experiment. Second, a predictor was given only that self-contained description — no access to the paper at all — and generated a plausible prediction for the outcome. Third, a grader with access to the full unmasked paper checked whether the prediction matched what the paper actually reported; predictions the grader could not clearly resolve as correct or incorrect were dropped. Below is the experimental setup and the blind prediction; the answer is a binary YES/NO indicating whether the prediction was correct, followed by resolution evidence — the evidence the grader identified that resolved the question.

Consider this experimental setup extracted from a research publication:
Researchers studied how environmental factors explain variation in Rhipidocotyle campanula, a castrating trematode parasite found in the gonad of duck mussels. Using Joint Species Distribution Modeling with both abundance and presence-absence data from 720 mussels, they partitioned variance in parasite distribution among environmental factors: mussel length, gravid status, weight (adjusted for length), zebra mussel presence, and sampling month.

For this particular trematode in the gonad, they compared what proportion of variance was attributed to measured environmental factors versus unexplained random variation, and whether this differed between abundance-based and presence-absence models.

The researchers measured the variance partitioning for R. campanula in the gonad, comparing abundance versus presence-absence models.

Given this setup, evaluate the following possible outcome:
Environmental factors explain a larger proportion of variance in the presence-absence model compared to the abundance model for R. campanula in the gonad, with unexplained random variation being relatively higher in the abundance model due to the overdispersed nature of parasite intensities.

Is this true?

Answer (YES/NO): NO